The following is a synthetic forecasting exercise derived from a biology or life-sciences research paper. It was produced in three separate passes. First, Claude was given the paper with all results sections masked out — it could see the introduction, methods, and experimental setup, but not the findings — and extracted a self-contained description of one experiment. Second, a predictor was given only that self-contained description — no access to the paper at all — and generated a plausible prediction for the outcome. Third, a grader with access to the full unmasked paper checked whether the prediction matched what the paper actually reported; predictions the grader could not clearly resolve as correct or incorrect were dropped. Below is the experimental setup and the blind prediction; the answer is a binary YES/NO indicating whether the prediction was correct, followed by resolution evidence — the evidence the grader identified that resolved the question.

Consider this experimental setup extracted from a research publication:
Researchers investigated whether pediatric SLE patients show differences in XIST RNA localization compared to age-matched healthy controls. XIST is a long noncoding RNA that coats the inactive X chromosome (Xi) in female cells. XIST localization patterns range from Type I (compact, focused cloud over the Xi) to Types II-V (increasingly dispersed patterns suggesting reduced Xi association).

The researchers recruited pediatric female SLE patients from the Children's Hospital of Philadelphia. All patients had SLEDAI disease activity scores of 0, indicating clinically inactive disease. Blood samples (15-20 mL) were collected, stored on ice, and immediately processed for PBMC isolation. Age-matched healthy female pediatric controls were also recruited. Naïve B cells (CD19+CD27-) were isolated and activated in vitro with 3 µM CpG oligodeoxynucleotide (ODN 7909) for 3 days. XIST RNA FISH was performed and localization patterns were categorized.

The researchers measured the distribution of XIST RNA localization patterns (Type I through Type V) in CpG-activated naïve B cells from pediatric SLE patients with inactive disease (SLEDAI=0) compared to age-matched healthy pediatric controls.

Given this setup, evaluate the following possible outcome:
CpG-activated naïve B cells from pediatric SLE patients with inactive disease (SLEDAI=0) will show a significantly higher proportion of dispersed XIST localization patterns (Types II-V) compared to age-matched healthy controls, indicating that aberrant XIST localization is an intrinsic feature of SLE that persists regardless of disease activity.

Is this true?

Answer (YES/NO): NO